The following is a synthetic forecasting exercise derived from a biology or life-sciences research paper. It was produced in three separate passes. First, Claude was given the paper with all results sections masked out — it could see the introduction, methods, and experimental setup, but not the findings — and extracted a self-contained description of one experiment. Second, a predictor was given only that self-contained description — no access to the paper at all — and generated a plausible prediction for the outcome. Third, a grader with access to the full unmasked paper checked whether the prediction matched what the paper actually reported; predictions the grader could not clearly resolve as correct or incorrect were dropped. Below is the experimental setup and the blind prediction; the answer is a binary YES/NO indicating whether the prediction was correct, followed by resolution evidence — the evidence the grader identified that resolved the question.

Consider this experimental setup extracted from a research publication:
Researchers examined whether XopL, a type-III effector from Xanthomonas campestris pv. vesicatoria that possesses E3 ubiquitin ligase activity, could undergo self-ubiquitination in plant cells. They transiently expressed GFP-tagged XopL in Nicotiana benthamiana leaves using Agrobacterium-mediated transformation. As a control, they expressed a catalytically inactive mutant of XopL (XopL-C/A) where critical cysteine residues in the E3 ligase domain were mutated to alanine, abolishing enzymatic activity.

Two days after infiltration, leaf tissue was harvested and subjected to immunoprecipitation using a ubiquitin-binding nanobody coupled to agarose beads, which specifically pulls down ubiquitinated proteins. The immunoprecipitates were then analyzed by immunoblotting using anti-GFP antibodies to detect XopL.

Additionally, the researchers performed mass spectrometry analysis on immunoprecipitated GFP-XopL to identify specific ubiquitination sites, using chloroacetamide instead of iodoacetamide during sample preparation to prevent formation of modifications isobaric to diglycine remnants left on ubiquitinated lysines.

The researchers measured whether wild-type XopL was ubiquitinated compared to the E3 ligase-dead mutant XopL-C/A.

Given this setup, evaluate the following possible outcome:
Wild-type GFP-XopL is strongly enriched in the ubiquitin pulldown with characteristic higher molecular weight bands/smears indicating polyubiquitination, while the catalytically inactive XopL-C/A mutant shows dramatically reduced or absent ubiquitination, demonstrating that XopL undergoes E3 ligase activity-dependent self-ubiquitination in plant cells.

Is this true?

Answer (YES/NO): NO